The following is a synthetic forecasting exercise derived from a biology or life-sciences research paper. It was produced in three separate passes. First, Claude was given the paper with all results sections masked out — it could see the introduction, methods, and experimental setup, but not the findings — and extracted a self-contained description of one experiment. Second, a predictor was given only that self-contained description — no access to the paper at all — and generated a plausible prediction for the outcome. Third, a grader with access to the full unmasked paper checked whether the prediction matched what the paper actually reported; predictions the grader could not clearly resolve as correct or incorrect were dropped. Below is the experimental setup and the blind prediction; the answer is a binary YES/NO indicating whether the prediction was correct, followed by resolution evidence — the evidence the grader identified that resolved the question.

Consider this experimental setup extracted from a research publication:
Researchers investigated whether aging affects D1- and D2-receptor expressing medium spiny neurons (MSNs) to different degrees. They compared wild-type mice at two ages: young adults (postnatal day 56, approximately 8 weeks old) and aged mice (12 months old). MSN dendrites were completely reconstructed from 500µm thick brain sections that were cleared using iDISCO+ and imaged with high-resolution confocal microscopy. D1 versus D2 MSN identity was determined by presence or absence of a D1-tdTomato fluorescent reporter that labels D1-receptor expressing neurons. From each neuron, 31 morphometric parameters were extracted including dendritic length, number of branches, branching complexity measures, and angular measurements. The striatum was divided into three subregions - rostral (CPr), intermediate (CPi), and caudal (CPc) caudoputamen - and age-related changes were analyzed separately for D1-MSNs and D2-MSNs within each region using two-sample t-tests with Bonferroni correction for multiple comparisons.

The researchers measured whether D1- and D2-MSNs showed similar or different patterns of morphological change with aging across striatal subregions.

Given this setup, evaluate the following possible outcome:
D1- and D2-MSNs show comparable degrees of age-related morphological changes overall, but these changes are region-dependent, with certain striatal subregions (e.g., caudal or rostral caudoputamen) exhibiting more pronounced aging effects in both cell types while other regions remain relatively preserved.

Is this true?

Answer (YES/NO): YES